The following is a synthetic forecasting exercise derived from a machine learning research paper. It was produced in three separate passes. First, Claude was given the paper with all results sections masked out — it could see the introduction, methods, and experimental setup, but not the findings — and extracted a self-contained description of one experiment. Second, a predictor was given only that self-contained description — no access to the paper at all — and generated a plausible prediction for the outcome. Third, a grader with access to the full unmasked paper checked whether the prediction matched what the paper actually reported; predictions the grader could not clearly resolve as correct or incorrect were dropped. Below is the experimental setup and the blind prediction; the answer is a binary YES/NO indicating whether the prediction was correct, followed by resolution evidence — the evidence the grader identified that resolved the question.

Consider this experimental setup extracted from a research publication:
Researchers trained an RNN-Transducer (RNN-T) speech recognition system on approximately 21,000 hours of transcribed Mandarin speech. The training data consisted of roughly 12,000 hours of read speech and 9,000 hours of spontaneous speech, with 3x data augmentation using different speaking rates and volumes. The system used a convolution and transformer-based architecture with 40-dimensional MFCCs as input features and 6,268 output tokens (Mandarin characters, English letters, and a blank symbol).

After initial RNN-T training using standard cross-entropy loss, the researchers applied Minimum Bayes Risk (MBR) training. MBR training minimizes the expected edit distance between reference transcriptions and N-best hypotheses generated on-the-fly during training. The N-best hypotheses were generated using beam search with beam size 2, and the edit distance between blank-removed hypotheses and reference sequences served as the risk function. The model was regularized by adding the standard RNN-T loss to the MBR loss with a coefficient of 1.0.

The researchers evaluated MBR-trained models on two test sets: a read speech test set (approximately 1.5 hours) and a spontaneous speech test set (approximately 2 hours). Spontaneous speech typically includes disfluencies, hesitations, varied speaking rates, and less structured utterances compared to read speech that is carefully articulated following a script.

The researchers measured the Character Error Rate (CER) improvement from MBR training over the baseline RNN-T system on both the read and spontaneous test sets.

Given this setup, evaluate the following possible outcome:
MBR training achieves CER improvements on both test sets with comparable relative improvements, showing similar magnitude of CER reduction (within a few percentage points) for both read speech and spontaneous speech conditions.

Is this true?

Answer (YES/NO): NO